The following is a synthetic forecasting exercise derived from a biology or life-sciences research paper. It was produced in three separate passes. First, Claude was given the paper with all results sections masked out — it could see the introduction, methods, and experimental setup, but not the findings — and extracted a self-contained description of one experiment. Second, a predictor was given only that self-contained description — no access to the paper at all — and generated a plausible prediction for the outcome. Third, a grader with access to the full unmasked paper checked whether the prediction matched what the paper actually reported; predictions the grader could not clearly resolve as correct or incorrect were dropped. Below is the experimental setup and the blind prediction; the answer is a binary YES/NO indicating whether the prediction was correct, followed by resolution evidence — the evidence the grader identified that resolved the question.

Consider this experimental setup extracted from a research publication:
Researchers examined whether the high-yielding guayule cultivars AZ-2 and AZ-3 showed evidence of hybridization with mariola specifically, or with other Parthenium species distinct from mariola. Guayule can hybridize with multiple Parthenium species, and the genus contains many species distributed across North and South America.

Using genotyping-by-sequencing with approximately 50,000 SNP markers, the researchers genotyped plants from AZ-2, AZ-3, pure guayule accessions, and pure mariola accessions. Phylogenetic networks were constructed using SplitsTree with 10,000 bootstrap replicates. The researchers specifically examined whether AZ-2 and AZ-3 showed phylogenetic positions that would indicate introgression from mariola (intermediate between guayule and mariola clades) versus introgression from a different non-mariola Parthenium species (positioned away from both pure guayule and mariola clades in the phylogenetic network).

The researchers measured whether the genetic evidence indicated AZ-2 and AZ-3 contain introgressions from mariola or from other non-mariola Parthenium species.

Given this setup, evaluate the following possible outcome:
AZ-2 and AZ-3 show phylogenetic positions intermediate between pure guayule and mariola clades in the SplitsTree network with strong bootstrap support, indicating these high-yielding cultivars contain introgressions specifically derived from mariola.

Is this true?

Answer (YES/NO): NO